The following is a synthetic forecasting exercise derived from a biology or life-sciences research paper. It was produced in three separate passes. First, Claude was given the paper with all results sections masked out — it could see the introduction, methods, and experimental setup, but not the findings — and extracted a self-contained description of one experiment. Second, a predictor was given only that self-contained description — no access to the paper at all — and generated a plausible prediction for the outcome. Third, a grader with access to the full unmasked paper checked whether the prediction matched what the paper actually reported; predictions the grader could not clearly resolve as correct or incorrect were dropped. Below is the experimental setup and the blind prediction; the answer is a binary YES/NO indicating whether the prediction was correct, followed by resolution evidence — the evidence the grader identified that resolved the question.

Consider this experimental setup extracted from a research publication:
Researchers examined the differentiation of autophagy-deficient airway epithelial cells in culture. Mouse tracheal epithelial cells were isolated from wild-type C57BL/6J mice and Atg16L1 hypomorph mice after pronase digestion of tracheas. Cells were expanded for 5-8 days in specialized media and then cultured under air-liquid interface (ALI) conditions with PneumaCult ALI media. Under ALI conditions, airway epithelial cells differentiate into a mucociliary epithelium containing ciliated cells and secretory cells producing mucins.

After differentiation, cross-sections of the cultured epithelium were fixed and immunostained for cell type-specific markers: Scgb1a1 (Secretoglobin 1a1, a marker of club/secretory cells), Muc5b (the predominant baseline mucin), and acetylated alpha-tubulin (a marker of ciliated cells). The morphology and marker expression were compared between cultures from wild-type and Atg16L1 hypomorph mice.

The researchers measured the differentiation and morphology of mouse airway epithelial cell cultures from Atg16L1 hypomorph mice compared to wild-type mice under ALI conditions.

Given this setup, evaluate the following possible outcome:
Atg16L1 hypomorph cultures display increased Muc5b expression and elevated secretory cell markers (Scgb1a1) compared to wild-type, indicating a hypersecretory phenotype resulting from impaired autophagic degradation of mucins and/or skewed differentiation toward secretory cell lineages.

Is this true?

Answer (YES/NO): NO